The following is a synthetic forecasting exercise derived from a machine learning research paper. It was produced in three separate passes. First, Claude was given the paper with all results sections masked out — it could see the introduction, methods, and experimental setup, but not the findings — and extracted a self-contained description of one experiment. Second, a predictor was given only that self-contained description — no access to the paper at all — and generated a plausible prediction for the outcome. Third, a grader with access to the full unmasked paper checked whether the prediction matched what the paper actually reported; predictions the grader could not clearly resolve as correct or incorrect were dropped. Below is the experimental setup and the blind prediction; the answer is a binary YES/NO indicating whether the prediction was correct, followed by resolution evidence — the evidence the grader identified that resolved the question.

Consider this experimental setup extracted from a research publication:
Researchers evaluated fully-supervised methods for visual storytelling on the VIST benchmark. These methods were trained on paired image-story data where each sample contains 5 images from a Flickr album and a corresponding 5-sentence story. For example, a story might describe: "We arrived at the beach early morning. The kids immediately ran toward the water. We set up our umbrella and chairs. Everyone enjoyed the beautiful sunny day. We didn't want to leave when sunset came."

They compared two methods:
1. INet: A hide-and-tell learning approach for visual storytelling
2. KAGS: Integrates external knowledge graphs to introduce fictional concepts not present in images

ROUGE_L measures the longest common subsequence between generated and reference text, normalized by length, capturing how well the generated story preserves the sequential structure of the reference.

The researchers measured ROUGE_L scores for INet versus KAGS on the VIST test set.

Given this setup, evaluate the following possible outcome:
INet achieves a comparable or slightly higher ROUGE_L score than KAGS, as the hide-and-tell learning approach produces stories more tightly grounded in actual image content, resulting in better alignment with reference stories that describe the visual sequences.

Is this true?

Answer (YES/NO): NO